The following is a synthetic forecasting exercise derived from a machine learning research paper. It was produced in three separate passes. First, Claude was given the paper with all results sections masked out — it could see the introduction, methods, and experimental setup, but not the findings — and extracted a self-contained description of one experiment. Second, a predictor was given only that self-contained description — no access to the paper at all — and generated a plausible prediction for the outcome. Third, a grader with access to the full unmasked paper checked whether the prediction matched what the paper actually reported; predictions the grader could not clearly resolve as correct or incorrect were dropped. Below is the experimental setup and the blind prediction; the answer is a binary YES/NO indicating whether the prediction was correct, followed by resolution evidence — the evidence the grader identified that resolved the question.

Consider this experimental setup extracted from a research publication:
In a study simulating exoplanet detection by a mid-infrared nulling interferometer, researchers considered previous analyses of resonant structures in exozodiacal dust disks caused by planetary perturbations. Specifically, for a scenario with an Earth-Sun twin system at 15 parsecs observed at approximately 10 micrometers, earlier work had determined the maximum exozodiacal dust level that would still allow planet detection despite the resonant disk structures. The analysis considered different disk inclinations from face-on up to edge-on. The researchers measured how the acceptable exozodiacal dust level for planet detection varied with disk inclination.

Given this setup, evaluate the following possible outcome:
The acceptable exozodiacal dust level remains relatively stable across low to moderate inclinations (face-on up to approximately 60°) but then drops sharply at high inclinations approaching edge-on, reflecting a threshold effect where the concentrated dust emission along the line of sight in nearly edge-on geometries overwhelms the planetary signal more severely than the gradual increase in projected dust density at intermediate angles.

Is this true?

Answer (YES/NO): NO